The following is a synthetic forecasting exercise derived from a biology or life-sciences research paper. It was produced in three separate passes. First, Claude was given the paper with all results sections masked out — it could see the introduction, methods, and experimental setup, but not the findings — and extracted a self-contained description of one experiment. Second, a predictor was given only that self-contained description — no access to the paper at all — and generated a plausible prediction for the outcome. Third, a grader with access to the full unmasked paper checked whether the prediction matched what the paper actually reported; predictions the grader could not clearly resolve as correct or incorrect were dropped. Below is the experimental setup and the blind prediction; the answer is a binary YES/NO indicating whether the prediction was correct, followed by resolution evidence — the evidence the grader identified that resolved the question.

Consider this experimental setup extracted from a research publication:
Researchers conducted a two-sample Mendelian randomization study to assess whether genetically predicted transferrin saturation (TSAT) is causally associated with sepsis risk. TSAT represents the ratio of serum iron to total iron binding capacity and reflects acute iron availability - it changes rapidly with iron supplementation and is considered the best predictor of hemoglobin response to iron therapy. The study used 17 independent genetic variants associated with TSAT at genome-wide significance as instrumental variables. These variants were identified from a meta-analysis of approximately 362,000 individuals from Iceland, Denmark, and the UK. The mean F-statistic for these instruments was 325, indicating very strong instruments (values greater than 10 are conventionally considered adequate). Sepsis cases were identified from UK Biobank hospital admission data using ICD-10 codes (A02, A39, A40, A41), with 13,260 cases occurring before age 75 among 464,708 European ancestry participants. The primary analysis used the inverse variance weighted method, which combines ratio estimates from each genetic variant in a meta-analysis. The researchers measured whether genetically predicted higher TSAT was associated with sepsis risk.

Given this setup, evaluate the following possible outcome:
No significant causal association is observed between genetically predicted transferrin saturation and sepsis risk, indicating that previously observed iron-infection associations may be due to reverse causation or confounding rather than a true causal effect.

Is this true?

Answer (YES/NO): NO